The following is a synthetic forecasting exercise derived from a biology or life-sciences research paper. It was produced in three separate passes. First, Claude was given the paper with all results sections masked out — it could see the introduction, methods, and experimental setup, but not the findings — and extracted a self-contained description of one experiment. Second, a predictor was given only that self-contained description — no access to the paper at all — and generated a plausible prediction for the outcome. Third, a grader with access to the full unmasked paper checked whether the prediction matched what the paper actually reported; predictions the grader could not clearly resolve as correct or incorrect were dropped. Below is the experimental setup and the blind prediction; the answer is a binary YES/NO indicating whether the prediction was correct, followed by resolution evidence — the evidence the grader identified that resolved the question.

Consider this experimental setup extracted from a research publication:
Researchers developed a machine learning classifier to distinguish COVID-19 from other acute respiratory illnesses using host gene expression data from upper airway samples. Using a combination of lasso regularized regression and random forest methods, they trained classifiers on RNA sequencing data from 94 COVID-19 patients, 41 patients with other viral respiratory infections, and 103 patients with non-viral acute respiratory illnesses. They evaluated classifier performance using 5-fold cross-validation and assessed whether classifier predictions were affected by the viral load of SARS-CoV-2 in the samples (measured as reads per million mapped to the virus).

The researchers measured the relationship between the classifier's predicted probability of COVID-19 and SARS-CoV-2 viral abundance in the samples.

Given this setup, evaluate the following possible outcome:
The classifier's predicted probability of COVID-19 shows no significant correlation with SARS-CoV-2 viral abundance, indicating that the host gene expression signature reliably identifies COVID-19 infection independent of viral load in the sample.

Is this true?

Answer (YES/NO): YES